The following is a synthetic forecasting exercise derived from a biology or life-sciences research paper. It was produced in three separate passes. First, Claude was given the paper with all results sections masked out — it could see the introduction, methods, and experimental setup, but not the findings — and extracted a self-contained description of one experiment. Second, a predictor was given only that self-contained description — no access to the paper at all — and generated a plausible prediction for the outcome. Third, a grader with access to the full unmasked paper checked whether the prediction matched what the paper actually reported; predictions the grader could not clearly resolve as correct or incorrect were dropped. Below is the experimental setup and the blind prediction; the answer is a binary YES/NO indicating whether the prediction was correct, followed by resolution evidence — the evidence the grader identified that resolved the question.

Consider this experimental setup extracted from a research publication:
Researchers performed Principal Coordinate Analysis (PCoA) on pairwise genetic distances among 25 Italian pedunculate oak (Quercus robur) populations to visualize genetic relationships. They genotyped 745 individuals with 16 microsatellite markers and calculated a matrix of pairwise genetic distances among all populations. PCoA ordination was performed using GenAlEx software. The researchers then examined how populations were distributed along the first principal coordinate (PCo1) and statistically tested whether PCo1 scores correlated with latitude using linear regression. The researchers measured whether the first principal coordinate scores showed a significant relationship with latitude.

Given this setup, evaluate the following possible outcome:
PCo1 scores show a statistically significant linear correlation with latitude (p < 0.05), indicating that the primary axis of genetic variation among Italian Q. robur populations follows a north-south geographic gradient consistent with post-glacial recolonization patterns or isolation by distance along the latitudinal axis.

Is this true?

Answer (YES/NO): YES